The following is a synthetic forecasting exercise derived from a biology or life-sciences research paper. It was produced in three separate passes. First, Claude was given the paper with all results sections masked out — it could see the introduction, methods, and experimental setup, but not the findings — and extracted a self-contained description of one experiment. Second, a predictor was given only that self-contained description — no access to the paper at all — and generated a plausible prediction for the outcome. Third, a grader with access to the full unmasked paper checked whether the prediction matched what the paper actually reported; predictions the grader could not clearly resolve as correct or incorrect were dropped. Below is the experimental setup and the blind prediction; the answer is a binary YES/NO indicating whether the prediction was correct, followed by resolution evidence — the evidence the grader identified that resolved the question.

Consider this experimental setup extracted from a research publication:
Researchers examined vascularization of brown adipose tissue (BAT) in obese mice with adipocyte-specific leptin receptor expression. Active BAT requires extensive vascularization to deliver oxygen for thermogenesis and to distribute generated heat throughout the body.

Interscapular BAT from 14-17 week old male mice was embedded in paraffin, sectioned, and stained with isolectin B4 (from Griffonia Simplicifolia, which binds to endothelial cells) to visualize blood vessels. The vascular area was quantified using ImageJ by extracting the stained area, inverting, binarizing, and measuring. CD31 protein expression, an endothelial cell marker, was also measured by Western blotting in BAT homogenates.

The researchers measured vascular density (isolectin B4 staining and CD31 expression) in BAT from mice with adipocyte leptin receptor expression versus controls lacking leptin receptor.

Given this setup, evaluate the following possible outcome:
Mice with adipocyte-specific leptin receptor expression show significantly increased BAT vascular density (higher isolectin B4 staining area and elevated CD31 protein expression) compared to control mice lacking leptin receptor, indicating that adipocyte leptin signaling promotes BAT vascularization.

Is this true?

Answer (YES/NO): YES